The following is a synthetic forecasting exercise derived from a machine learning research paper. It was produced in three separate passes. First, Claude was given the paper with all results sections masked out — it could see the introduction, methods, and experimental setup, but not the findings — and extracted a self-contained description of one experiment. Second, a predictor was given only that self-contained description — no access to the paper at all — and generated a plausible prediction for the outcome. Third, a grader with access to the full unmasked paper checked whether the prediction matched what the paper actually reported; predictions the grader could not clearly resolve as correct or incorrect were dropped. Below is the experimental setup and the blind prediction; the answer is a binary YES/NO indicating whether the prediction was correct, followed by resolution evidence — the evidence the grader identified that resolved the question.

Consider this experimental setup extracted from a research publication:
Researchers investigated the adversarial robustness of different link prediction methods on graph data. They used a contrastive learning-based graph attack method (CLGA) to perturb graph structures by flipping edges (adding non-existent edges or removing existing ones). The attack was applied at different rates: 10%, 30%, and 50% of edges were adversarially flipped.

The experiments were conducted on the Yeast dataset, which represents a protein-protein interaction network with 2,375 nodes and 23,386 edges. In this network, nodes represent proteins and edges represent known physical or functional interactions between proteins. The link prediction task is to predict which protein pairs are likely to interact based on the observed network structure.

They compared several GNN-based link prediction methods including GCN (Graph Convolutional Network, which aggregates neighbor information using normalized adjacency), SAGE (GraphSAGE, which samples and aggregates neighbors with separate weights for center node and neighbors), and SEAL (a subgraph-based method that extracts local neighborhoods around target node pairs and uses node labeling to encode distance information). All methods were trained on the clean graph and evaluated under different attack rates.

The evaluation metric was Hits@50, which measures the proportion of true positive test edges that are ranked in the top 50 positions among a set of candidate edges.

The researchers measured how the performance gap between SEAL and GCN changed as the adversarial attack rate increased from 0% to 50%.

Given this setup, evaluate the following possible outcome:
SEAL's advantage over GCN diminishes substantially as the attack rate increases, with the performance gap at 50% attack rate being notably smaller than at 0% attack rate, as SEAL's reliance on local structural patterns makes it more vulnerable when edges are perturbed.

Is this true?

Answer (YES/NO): NO